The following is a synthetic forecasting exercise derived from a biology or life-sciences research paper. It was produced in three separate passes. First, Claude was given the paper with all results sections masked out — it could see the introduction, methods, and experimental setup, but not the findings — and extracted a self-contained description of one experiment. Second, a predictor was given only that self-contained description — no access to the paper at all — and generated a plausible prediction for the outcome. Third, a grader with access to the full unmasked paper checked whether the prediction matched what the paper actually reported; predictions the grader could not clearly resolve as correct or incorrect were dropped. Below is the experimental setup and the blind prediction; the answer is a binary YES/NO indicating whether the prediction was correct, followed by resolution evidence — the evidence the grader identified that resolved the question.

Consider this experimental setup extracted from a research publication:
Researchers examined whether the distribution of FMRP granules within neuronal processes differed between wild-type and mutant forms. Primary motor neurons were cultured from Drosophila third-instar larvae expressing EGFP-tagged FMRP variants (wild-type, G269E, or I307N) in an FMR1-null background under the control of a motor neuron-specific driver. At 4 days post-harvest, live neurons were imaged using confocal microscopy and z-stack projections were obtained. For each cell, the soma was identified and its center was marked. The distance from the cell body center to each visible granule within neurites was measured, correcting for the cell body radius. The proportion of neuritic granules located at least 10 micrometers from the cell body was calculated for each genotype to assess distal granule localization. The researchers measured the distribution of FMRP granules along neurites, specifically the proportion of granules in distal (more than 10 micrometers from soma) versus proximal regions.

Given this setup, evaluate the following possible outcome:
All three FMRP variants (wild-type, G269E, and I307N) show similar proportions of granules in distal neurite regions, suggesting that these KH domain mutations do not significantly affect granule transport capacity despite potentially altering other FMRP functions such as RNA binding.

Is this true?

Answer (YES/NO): NO